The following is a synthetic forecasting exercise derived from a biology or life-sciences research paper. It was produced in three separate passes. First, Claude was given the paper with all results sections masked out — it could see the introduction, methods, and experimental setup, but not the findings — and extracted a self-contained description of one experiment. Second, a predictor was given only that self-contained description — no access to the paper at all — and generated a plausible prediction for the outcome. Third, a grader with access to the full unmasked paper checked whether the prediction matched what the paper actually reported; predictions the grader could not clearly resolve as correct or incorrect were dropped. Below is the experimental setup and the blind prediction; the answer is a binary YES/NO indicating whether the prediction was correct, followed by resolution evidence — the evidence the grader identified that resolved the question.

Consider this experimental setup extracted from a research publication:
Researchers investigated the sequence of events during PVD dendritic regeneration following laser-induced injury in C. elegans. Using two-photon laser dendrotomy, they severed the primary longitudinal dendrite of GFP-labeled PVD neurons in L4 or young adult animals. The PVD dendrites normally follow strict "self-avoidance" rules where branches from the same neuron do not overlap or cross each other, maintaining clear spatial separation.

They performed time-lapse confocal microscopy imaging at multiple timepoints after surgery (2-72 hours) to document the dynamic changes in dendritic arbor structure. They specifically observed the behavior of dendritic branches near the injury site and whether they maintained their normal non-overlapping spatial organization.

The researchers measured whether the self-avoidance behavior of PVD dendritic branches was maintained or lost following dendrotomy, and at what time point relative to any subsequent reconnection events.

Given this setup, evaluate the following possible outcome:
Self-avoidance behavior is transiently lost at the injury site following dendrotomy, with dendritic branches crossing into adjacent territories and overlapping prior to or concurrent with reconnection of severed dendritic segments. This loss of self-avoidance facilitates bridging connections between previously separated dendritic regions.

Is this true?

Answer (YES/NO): YES